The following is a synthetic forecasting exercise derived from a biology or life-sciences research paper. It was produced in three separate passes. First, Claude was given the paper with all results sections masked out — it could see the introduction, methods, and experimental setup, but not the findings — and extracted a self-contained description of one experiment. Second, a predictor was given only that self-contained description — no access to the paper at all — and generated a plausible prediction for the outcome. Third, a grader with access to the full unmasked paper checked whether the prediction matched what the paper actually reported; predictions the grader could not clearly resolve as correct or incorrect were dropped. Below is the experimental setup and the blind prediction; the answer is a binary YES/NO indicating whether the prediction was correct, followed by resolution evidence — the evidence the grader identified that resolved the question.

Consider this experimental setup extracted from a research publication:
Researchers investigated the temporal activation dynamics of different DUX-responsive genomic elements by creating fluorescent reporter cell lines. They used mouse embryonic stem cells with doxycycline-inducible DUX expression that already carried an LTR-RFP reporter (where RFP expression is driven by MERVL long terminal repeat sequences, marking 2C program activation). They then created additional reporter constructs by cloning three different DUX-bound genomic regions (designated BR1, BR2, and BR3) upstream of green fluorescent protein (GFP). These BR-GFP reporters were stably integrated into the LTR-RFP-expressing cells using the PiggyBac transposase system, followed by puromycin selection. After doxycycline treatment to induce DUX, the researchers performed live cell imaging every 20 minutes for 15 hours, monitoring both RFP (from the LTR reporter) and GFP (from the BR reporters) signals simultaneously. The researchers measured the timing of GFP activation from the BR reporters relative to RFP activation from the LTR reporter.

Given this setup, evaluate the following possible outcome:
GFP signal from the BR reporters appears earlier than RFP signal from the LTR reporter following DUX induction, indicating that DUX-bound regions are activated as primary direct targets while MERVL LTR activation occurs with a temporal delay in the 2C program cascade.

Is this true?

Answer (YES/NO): YES